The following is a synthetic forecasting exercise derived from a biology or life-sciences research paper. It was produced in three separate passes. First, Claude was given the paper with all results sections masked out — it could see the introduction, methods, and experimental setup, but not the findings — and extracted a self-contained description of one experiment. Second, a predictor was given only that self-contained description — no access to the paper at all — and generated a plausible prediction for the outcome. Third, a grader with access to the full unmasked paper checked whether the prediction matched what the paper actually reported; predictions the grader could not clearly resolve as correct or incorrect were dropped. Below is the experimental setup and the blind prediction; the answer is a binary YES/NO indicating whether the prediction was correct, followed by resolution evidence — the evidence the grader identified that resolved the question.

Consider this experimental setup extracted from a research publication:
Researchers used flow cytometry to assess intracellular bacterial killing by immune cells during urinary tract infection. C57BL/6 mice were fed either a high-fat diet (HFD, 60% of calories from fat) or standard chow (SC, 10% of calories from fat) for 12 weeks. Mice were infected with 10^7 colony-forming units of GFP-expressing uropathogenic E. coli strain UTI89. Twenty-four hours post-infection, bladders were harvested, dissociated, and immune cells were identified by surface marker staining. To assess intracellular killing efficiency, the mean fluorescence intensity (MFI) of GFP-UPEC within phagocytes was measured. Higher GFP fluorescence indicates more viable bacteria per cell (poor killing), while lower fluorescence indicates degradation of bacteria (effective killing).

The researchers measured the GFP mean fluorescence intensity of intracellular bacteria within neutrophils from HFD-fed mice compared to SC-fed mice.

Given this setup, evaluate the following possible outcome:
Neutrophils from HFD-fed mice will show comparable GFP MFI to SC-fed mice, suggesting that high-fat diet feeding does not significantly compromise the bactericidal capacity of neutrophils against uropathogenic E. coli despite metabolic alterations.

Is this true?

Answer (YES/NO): YES